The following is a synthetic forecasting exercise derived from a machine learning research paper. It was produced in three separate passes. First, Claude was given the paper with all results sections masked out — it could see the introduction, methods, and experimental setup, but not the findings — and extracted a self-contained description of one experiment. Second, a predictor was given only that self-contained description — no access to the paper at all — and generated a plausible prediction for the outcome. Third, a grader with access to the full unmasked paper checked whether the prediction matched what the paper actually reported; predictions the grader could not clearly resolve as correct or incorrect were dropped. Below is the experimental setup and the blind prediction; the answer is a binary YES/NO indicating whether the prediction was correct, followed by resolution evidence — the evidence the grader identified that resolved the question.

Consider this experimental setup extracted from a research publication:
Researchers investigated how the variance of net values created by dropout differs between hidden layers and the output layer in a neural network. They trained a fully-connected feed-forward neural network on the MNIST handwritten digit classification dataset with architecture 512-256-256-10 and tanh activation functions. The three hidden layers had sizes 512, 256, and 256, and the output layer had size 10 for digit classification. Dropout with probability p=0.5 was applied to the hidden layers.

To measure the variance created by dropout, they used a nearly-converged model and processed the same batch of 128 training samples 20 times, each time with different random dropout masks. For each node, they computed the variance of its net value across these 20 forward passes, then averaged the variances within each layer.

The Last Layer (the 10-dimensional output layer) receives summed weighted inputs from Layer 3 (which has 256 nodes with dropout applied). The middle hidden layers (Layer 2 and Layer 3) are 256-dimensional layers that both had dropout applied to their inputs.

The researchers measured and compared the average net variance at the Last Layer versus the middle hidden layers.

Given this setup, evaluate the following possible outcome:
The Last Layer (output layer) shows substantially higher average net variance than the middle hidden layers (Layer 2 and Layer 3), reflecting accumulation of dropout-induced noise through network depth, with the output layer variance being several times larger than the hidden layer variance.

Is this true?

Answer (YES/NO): NO